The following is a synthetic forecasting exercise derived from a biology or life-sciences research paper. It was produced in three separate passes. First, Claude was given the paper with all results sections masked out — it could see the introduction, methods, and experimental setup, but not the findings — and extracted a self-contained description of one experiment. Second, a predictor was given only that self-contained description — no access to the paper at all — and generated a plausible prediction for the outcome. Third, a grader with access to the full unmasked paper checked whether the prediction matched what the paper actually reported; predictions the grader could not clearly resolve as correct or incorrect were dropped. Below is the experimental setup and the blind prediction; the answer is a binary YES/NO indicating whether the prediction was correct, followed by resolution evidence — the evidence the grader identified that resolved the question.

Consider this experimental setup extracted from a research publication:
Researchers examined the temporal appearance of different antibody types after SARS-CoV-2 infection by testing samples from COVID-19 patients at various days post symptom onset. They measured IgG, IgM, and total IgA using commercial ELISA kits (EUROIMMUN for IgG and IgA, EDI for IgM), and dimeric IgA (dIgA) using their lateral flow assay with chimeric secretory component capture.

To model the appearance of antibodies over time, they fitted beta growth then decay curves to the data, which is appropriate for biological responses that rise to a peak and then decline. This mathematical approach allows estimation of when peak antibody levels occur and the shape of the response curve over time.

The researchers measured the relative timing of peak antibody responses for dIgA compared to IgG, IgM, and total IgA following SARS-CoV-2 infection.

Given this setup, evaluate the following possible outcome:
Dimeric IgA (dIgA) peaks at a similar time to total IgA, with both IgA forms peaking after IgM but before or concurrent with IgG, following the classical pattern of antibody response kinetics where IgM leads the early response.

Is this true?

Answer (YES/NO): NO